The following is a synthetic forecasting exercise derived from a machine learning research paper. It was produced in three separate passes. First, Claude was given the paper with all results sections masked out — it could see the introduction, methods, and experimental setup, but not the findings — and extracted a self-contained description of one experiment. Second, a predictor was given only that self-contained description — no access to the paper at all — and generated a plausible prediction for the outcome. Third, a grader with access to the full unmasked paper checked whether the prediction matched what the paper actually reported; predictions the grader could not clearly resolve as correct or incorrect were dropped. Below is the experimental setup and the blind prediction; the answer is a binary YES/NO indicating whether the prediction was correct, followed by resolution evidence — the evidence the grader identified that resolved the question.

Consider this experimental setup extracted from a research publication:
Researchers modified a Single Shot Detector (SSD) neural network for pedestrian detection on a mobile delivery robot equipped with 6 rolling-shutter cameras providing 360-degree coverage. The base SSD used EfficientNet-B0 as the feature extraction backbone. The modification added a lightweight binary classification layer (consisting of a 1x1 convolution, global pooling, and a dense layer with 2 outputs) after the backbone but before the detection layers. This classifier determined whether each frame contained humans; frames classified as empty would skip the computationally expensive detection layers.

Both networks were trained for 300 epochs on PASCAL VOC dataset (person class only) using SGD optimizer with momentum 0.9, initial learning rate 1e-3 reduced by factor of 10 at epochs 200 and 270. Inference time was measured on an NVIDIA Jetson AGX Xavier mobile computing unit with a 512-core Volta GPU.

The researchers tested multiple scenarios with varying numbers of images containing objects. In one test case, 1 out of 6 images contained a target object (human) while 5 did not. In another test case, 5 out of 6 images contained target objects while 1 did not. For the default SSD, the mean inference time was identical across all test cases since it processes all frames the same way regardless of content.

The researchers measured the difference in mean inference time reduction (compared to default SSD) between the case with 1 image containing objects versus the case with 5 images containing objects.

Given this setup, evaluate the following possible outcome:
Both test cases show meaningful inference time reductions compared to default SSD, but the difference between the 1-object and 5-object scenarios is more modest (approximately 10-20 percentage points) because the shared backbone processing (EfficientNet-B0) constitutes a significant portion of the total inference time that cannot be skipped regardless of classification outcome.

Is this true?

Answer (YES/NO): YES